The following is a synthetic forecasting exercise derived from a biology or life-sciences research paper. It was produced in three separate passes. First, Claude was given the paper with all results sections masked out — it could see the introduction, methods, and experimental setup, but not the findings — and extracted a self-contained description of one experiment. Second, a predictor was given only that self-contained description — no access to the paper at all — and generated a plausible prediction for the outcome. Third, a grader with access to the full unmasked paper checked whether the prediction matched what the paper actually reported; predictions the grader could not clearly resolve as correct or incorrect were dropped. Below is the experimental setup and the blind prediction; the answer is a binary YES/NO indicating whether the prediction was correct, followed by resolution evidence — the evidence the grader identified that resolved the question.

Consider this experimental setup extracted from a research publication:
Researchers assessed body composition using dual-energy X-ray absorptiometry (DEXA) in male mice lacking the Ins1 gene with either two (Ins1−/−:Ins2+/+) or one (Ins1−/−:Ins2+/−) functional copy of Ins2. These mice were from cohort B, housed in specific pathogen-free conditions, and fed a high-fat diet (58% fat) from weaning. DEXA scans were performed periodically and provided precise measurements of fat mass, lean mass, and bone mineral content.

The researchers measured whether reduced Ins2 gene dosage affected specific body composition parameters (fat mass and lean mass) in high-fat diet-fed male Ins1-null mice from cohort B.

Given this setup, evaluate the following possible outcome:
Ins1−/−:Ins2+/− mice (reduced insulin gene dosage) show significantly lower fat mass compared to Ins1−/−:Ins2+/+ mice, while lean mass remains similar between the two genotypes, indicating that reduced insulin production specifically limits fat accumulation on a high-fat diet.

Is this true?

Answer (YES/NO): NO